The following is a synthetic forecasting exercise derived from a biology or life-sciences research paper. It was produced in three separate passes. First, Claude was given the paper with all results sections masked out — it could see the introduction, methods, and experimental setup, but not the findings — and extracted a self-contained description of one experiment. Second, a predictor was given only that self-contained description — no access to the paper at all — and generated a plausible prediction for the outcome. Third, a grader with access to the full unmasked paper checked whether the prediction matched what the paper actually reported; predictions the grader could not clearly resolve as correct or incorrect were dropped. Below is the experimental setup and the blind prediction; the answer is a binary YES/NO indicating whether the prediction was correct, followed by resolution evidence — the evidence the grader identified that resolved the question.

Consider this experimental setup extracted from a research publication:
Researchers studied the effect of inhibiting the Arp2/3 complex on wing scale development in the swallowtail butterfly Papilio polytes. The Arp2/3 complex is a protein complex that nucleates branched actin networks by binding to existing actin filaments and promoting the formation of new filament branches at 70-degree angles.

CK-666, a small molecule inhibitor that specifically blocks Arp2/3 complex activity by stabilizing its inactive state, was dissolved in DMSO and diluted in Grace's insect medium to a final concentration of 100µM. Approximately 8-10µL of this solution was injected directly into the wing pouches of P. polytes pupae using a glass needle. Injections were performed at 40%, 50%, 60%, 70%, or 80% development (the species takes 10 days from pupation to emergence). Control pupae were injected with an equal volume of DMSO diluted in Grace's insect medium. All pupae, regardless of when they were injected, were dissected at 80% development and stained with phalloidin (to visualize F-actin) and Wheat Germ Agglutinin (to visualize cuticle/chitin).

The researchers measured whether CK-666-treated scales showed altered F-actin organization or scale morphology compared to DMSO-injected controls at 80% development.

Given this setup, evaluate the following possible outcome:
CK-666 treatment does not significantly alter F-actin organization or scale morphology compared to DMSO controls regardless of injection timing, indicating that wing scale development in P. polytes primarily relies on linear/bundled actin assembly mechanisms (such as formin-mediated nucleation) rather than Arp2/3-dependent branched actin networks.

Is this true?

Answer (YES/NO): YES